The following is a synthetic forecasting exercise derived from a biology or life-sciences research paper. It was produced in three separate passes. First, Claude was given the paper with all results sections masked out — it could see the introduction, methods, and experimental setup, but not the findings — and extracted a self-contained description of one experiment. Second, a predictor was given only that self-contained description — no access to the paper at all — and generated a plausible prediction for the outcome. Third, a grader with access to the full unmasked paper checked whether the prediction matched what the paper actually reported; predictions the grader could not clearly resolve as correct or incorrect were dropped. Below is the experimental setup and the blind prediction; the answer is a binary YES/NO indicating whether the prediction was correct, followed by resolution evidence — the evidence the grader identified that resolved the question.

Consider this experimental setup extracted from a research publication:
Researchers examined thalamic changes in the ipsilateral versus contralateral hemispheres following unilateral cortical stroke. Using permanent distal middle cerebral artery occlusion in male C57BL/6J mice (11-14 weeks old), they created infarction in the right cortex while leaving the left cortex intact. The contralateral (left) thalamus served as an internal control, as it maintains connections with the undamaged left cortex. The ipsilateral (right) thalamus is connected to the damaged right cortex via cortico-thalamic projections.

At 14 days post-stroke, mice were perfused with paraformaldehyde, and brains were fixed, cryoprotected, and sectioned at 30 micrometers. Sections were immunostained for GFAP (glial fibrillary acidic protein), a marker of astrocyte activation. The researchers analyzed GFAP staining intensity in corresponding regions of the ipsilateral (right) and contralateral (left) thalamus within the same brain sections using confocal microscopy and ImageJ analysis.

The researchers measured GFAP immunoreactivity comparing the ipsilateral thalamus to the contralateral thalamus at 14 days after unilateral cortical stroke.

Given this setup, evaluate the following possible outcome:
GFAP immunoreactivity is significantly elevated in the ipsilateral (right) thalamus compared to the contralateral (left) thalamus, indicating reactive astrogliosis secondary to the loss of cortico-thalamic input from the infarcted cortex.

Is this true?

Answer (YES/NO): YES